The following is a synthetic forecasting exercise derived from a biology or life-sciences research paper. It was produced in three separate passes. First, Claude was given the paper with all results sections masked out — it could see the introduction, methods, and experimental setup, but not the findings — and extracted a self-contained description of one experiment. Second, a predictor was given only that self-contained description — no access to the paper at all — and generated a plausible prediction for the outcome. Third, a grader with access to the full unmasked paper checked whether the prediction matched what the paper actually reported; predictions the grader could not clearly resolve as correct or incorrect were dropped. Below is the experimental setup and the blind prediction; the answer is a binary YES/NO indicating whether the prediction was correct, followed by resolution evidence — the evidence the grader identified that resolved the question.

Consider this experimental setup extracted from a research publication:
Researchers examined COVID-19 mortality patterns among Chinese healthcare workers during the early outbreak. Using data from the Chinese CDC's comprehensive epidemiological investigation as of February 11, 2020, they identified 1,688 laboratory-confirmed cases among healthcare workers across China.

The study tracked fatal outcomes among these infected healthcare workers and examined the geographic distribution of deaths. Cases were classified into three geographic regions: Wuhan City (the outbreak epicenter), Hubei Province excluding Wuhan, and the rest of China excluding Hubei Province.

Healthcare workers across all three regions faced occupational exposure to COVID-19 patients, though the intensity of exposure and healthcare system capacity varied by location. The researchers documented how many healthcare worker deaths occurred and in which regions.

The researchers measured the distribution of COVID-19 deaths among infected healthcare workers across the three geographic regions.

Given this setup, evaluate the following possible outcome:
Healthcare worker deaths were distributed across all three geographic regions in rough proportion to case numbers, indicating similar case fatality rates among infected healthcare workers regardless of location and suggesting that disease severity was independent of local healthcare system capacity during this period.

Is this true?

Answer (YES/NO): NO